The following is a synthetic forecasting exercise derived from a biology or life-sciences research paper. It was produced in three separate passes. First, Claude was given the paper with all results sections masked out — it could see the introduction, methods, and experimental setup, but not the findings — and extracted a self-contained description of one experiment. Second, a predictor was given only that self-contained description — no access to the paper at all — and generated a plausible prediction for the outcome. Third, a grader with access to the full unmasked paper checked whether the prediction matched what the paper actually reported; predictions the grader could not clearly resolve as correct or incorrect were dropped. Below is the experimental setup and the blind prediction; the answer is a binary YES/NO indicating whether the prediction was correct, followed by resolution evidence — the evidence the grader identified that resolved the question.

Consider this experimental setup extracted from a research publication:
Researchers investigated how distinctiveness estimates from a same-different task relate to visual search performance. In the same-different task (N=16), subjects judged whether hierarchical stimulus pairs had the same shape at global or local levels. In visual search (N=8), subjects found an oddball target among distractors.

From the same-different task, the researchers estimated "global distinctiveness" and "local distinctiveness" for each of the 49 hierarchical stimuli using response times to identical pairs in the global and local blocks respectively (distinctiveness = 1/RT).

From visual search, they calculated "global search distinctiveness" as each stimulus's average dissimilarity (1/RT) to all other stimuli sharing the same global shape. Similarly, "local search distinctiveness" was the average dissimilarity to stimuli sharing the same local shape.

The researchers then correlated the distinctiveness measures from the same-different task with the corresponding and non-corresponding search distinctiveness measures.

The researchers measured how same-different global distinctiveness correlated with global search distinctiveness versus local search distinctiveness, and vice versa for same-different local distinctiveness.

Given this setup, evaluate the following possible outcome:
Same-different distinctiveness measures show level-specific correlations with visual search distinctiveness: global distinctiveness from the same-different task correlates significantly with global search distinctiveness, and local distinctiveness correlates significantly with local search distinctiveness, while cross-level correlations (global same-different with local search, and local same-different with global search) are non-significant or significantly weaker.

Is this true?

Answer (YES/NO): YES